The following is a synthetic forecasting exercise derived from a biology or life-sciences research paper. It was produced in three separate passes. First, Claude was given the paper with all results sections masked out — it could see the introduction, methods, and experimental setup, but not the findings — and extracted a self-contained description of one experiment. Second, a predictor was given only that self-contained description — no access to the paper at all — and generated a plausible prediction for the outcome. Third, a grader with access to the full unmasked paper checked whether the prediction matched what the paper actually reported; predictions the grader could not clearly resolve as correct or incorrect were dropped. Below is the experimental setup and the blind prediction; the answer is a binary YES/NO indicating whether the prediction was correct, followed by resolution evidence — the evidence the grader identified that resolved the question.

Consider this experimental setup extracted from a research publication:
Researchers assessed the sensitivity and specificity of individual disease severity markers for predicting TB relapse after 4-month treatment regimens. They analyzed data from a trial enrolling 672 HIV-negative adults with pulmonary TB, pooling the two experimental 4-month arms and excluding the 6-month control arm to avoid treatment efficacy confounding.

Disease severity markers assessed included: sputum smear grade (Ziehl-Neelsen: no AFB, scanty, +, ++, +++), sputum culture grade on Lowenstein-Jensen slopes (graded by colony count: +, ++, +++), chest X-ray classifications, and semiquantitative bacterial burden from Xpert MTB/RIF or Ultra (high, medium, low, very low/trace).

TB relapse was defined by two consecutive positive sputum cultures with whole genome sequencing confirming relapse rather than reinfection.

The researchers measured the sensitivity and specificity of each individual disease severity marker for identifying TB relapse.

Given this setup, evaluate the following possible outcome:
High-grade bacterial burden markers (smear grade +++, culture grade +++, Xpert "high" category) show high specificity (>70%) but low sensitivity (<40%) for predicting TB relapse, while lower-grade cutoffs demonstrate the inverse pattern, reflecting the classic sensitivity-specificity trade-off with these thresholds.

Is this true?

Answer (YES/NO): NO